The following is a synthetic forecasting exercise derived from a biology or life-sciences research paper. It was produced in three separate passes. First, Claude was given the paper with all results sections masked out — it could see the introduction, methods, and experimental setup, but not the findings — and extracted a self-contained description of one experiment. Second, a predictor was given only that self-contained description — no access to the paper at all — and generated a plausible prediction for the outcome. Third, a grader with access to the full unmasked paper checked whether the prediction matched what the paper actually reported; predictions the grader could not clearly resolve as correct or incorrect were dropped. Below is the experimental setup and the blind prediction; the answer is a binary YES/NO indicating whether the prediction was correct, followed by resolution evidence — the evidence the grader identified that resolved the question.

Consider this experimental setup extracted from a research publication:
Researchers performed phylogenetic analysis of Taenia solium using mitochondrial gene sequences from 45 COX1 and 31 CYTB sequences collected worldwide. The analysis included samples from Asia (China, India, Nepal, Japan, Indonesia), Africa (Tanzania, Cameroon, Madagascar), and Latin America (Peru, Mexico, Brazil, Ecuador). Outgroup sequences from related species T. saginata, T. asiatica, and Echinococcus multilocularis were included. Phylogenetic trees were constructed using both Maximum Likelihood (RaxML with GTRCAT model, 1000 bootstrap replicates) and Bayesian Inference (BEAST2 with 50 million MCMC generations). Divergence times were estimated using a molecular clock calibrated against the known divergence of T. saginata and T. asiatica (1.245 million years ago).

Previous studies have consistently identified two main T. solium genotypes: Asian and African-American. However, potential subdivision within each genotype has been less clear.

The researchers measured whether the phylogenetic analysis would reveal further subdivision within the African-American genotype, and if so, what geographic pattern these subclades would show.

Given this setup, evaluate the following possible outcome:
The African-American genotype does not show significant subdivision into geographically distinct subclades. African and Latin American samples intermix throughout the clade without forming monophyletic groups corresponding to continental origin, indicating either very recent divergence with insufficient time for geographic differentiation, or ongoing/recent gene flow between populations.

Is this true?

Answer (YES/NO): NO